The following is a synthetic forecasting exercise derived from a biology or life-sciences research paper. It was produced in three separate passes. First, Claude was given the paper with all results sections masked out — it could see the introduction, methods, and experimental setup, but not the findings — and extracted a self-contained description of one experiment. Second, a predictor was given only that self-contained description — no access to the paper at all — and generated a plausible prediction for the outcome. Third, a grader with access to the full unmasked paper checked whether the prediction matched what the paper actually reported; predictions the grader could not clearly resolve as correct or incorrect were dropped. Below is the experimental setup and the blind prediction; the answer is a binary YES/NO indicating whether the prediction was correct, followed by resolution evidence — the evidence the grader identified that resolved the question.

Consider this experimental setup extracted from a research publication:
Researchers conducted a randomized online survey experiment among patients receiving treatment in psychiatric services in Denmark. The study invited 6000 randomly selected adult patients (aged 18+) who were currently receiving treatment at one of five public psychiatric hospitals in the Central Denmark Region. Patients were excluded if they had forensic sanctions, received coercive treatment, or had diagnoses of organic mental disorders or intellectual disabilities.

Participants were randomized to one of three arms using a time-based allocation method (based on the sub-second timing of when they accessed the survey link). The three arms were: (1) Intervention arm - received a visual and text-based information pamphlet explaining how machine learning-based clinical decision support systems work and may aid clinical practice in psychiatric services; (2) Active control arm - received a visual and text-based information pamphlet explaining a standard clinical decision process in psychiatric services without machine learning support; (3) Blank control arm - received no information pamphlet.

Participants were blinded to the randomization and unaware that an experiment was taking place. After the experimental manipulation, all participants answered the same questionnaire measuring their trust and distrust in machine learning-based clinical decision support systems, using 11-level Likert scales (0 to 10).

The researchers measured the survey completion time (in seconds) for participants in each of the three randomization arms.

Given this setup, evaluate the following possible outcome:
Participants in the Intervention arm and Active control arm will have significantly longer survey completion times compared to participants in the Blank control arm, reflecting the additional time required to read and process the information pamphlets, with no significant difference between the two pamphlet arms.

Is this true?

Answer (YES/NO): YES